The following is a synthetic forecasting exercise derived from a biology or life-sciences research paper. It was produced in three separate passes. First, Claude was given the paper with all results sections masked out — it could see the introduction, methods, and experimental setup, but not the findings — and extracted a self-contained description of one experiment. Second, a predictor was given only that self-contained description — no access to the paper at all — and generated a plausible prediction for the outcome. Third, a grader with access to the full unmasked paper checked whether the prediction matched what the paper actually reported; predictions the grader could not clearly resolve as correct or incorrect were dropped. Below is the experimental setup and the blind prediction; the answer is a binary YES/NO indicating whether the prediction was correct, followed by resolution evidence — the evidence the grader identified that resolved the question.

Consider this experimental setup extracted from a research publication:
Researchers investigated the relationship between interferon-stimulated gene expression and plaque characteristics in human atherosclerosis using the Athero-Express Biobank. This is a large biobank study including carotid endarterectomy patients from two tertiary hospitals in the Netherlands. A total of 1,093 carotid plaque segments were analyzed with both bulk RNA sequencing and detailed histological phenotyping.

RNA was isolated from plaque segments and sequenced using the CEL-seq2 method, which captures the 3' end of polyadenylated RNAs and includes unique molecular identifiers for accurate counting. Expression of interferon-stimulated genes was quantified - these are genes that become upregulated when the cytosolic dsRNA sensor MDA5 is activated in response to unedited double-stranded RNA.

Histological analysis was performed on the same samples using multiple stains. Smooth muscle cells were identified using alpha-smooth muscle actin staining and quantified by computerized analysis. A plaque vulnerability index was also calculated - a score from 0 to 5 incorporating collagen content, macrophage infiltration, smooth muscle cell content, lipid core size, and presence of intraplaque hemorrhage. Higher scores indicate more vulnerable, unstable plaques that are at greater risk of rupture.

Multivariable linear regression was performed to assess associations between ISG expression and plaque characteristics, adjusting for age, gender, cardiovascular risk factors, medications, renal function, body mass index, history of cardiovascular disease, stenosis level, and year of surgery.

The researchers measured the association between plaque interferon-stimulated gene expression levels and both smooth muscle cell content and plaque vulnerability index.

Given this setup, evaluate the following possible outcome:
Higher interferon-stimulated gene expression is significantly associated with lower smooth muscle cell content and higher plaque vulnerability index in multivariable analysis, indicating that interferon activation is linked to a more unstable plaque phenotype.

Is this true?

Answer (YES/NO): YES